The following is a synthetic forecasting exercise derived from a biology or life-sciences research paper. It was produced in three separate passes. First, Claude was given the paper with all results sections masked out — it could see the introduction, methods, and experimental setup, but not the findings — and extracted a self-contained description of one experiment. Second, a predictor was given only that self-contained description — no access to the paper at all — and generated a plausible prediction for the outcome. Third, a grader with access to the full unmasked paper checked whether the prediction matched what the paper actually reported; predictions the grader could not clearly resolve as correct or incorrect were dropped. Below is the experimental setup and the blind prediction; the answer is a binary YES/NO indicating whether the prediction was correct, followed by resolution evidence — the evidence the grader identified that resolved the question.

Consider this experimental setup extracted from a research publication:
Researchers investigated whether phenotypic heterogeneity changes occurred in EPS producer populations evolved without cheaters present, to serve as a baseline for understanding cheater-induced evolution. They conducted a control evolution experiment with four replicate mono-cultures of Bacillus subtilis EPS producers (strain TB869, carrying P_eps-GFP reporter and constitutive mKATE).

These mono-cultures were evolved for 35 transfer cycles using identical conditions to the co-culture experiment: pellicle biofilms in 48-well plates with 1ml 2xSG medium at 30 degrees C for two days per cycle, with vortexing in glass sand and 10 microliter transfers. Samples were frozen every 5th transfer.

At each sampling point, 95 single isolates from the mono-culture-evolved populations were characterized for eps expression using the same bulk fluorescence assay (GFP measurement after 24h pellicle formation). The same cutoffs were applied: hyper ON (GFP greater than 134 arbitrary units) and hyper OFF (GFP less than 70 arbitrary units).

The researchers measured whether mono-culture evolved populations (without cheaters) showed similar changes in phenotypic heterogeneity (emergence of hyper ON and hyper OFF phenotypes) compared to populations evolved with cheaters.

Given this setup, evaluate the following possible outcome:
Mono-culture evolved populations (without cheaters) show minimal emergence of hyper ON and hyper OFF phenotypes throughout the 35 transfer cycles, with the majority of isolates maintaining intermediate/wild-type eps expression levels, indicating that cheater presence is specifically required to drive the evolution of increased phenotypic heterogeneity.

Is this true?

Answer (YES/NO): NO